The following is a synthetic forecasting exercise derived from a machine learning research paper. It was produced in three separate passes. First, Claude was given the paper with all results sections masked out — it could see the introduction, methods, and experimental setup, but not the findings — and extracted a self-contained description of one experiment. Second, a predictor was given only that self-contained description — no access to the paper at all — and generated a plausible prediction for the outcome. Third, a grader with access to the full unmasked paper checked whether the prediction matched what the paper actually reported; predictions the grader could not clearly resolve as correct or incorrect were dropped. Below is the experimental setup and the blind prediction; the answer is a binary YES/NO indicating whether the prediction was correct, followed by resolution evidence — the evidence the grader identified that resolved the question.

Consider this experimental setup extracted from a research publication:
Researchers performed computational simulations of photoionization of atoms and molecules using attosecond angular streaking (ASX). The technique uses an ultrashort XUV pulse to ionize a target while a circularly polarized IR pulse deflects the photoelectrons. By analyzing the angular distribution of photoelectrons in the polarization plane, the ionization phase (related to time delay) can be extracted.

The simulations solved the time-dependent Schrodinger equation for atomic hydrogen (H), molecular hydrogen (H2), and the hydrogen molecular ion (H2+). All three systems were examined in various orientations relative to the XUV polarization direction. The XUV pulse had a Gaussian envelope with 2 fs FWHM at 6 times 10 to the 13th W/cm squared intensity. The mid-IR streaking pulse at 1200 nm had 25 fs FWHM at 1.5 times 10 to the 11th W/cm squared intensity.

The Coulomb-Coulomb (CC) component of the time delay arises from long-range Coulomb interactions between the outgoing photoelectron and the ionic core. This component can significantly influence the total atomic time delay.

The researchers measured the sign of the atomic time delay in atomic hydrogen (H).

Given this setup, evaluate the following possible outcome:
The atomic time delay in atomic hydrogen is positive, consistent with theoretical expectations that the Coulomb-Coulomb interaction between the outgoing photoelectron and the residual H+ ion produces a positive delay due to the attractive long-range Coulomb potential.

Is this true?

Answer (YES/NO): NO